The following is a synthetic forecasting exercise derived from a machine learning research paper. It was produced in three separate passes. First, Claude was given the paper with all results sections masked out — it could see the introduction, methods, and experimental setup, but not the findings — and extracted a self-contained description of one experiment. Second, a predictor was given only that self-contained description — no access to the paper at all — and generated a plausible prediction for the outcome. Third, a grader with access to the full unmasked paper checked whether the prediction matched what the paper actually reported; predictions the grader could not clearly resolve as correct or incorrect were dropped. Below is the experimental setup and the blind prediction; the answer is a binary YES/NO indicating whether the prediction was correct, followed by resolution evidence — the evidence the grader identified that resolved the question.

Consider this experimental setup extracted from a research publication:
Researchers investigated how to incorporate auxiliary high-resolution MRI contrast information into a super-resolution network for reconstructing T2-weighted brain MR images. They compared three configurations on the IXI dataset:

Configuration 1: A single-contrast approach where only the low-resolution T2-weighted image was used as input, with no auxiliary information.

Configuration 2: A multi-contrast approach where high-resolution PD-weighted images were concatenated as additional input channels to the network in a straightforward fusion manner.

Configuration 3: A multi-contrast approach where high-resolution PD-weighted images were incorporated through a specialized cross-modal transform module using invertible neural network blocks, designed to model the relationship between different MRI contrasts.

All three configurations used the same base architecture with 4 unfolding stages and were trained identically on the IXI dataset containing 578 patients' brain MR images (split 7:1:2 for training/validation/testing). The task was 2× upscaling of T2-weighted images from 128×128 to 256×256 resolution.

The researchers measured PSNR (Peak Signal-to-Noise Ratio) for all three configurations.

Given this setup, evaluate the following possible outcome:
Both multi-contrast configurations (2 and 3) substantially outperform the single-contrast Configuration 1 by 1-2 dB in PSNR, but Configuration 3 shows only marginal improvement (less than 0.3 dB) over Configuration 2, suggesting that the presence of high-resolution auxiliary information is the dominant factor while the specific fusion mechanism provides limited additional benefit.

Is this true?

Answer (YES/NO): NO